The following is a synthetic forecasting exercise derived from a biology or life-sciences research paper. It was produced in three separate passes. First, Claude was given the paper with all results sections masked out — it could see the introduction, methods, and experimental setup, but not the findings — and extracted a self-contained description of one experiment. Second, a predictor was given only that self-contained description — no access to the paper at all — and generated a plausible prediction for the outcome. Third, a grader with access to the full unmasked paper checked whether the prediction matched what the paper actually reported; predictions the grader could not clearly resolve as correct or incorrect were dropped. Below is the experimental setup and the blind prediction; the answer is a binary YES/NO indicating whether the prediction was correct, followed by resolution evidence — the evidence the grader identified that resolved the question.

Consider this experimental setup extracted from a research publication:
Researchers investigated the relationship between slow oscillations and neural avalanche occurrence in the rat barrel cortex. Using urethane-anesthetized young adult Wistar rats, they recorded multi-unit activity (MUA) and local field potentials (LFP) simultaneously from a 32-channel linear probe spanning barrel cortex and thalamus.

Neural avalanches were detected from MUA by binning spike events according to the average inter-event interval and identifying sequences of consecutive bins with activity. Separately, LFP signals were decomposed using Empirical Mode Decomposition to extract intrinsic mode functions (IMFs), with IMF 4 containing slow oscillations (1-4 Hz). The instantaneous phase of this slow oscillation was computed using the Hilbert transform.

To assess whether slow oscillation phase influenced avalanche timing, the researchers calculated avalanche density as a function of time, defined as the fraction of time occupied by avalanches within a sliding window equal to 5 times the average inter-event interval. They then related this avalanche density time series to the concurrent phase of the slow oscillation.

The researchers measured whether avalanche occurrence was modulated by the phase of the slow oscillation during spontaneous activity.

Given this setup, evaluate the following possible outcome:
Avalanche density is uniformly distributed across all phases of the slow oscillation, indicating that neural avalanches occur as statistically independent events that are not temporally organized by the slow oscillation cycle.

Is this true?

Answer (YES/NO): NO